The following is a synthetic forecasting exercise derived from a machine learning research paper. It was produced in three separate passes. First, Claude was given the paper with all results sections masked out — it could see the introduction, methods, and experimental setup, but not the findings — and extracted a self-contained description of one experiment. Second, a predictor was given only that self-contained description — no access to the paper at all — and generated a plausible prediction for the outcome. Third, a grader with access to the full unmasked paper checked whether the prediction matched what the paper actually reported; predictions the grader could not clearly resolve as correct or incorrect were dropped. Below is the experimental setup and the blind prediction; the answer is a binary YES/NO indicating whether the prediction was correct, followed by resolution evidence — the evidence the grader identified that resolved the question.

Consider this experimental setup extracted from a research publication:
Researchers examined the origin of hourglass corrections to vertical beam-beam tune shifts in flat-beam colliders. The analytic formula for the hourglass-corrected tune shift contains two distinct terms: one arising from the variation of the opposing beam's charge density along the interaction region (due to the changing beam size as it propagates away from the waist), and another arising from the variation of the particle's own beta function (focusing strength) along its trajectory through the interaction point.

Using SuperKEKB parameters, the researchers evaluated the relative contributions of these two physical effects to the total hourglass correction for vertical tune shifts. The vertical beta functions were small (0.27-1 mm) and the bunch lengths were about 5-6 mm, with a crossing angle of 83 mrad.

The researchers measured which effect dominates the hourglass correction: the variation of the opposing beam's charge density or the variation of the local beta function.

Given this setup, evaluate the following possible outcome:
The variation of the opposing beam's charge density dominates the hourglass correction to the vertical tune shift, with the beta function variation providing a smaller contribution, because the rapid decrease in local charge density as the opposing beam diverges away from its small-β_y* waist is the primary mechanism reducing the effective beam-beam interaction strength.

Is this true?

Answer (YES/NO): NO